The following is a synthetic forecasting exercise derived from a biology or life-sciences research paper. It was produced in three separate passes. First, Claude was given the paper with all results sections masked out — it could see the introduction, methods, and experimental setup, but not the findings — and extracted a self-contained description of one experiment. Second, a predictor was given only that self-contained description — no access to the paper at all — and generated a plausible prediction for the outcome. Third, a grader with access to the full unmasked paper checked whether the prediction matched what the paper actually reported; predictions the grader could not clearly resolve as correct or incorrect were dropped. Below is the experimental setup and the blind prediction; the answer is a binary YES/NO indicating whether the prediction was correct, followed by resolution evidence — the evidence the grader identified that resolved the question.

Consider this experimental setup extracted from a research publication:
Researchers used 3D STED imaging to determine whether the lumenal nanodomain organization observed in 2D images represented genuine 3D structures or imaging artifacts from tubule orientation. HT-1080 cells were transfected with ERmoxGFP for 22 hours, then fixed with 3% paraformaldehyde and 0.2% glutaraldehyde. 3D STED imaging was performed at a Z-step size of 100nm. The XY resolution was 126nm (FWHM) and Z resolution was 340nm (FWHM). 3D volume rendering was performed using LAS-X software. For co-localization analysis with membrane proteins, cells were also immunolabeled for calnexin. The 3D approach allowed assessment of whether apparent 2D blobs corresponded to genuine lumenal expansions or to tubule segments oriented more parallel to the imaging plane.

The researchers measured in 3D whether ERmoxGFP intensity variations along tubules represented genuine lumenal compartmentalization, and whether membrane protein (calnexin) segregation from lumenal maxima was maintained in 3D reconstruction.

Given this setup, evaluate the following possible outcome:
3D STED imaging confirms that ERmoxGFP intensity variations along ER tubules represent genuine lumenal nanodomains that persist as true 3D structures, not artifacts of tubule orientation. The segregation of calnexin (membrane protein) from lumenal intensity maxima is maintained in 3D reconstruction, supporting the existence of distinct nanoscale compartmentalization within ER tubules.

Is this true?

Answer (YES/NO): YES